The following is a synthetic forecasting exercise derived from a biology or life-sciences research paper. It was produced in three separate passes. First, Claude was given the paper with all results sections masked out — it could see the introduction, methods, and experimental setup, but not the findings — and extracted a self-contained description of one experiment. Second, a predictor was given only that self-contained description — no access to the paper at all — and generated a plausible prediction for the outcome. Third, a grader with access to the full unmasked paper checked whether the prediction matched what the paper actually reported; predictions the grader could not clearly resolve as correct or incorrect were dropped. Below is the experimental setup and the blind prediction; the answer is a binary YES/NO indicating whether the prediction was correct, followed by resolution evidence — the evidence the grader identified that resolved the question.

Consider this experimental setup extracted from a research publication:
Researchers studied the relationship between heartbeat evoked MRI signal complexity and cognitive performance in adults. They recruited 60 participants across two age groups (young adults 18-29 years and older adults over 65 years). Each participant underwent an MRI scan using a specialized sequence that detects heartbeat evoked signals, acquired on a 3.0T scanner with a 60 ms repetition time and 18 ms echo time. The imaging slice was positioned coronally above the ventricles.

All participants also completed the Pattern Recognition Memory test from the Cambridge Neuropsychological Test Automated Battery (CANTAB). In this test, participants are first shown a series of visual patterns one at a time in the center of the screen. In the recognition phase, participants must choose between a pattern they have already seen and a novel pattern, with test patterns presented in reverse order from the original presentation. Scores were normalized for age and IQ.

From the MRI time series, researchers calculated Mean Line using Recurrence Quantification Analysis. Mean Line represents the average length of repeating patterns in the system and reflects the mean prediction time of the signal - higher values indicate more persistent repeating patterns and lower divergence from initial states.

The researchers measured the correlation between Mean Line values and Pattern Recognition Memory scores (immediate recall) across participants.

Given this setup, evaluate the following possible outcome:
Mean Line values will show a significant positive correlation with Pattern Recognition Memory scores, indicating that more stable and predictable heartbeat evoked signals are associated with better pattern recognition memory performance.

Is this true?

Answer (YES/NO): NO